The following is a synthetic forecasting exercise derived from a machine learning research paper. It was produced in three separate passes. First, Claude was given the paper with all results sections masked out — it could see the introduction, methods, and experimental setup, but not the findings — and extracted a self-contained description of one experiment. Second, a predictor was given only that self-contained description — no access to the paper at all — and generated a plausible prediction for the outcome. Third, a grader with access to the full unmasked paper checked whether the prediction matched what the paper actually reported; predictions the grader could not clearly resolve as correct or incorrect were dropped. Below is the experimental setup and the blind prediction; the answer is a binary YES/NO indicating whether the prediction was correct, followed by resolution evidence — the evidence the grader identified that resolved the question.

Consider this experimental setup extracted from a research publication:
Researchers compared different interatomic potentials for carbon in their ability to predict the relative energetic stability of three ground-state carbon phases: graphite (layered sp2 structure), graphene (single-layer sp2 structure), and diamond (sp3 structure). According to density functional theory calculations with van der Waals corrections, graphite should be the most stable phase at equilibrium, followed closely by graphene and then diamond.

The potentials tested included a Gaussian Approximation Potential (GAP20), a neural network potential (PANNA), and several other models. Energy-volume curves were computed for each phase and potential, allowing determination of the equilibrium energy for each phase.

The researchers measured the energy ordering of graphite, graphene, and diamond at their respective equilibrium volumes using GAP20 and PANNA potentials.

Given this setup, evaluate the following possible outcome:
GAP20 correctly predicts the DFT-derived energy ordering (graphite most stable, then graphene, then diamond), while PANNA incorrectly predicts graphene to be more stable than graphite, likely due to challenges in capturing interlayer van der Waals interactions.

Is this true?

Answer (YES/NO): NO